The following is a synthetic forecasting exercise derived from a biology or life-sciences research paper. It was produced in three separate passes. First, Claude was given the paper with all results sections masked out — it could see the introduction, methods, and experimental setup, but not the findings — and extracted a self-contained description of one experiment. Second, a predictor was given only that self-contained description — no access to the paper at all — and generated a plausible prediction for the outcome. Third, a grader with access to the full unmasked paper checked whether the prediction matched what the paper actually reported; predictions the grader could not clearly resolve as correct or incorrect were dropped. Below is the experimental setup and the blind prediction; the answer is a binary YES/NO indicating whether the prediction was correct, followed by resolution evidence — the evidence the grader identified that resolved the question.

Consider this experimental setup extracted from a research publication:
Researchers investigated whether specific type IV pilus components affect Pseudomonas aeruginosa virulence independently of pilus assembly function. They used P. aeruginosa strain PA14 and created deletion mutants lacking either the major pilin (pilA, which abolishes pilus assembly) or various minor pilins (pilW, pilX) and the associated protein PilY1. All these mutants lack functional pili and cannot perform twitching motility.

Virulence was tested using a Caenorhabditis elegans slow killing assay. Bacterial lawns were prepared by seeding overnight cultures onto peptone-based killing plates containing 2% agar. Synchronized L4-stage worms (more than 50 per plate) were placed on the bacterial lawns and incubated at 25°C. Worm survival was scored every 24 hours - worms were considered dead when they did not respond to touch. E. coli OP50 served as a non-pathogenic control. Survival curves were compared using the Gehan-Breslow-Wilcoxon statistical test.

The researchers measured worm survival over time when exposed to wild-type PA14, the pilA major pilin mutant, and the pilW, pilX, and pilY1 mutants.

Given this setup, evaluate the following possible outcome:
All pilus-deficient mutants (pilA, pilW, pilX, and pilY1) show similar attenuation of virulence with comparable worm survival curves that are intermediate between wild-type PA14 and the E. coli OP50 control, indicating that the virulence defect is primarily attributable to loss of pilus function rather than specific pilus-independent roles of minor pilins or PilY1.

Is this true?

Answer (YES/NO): NO